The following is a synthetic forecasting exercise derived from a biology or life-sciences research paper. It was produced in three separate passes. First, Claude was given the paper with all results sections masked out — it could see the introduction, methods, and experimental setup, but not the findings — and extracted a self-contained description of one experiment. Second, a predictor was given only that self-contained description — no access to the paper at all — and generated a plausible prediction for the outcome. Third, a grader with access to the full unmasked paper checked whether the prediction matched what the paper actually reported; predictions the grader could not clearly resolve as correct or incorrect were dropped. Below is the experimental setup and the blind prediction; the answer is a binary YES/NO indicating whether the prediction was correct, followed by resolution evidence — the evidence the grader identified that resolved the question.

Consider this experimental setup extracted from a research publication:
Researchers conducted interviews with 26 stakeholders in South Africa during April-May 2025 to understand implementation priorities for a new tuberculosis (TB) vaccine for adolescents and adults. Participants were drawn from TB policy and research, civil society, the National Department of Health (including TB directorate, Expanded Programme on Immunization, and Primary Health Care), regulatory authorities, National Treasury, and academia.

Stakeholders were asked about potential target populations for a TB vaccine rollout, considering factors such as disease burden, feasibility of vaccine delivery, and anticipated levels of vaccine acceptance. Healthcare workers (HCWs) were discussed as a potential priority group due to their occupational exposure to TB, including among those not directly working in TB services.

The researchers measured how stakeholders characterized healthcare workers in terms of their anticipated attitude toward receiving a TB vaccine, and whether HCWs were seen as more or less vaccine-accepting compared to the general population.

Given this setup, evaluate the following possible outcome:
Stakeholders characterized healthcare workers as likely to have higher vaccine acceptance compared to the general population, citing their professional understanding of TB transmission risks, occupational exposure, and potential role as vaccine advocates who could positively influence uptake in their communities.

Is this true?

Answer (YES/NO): NO